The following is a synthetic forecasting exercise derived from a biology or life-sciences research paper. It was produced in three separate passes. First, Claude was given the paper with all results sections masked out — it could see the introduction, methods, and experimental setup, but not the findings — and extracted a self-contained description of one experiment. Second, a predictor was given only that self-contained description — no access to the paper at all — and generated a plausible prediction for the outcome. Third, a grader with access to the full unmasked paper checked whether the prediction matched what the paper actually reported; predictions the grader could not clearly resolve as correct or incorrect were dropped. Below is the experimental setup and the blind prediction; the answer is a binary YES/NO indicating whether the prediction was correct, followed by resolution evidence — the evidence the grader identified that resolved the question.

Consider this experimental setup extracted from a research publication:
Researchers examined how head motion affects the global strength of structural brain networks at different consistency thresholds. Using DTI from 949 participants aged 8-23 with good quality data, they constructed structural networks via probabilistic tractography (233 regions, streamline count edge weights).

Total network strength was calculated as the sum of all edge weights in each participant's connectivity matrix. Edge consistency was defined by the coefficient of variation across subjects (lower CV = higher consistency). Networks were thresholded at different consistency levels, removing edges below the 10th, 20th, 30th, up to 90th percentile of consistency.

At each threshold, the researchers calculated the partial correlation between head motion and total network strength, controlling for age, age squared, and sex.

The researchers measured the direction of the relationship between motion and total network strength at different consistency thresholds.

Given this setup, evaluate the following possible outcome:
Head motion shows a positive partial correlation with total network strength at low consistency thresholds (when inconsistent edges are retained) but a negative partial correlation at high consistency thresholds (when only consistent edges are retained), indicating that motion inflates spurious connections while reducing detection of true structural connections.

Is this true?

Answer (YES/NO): NO